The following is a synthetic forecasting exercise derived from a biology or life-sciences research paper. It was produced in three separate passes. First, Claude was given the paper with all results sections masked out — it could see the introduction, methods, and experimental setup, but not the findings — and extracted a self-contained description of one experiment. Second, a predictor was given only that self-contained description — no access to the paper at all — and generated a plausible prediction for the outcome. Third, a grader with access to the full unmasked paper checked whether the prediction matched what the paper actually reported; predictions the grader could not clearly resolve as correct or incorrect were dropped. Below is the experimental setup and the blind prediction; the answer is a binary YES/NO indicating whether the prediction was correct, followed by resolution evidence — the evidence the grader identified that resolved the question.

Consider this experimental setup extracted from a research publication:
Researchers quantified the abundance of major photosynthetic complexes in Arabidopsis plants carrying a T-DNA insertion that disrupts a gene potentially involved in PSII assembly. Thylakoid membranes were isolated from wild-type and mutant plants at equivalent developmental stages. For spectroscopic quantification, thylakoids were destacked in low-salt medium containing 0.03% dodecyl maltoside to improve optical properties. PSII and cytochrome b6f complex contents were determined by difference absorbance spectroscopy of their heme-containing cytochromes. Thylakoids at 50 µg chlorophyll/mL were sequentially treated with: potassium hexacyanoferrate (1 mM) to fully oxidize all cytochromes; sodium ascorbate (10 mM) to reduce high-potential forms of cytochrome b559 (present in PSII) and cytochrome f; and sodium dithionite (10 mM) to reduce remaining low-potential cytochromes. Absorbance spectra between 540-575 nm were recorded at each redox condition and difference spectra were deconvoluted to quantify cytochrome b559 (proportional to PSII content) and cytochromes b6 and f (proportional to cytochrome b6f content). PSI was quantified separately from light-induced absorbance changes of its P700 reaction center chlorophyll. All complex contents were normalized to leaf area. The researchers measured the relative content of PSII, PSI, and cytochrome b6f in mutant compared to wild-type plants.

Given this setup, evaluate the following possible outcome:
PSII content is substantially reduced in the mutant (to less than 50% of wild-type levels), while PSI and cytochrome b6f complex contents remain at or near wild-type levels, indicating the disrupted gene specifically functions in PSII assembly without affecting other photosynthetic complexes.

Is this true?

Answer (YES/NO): NO